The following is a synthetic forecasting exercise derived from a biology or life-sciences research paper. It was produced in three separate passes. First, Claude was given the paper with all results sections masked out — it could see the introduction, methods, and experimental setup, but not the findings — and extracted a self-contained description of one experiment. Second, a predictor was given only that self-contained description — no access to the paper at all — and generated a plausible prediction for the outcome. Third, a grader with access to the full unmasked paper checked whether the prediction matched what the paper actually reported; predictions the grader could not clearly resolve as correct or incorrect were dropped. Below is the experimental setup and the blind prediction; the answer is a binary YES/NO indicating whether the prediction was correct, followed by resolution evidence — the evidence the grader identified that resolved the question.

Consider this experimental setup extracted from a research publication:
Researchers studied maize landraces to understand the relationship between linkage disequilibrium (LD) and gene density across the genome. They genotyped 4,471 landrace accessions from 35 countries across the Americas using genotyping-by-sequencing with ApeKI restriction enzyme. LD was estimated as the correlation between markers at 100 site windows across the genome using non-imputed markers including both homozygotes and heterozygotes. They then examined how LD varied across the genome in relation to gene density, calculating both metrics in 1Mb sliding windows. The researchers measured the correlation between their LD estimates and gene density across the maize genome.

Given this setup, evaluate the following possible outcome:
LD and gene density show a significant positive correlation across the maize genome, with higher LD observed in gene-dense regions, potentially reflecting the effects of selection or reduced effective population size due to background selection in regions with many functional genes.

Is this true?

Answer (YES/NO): NO